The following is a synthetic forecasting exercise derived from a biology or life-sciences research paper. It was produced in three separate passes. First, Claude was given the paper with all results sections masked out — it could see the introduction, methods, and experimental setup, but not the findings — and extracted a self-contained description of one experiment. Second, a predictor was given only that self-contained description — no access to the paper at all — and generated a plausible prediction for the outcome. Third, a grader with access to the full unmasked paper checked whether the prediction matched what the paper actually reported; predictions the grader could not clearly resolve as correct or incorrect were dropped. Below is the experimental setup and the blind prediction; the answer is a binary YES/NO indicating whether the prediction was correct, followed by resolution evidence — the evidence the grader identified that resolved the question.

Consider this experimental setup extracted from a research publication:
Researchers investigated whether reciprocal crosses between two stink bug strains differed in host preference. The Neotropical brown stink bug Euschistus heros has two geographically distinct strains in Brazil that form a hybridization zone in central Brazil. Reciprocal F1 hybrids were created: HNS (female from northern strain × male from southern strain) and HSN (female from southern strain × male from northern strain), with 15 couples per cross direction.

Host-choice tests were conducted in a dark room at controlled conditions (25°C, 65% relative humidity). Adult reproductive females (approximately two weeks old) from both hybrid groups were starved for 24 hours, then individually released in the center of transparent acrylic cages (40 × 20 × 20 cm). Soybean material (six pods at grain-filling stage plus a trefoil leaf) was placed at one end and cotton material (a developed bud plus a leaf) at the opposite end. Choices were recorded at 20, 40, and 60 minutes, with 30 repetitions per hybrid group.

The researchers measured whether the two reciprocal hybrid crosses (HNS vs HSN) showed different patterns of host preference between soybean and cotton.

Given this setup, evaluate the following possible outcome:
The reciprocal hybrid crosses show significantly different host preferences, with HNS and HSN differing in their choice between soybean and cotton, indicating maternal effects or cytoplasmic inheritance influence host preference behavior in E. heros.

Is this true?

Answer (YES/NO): NO